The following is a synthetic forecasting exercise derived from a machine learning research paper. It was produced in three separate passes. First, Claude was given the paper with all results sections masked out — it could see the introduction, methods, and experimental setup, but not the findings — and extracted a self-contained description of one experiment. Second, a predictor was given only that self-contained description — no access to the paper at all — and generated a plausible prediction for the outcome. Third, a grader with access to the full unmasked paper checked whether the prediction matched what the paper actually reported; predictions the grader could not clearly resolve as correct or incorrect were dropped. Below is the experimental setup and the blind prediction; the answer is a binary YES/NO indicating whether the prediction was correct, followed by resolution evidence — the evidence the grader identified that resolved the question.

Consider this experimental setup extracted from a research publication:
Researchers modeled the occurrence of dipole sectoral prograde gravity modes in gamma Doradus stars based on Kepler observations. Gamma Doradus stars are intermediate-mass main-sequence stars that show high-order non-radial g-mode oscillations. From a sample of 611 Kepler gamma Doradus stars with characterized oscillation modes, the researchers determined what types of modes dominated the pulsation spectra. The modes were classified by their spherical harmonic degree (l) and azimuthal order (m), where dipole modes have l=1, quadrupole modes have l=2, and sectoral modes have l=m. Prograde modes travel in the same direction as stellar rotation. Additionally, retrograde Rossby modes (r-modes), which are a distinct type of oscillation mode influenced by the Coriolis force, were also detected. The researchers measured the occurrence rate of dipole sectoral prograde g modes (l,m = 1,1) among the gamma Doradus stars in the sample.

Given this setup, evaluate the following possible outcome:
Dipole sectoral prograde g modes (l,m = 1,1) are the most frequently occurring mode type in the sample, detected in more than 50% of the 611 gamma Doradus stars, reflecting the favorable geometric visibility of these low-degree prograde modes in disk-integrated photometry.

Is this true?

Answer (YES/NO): YES